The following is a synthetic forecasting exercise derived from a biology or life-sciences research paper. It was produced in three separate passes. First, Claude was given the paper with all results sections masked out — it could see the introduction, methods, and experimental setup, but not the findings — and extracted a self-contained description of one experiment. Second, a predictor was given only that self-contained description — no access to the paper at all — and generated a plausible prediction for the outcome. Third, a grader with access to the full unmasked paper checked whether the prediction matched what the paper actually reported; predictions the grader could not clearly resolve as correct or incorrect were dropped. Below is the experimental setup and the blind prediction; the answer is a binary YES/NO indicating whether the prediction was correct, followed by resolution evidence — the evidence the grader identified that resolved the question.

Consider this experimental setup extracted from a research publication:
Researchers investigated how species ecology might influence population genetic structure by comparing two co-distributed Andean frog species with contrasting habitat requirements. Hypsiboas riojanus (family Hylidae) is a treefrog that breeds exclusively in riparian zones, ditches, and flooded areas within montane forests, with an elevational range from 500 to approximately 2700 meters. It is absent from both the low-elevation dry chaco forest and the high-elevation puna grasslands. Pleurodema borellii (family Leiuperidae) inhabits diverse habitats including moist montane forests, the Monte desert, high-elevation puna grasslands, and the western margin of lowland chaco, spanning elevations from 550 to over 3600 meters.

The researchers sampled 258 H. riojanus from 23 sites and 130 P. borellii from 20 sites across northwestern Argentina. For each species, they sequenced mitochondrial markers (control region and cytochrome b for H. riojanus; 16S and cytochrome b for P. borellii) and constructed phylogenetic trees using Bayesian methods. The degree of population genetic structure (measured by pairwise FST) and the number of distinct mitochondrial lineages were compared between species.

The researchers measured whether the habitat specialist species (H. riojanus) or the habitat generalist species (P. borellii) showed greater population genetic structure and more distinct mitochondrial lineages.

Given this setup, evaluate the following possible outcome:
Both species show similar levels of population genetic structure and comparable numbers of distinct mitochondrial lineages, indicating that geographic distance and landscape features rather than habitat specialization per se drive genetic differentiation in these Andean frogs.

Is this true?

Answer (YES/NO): NO